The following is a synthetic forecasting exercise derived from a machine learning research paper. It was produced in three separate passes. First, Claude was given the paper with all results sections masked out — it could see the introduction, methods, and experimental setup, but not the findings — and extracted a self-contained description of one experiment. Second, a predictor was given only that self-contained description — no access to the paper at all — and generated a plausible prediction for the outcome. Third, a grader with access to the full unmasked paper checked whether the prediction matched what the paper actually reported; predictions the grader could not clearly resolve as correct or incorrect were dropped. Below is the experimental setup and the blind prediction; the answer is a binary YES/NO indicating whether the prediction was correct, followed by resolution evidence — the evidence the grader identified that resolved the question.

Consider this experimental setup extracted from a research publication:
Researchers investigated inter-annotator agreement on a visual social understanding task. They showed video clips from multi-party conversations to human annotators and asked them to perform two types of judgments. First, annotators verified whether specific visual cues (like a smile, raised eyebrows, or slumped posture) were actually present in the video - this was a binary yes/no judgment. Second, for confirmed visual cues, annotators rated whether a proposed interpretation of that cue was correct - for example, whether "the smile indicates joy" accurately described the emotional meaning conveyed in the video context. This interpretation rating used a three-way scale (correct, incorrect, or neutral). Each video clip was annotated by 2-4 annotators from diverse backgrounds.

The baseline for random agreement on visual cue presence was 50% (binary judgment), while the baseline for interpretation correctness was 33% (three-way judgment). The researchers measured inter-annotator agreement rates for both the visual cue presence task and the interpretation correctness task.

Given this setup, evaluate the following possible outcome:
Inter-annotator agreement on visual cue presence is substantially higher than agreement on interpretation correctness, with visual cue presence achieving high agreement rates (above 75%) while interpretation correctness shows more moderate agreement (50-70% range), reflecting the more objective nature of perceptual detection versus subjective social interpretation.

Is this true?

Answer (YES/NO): NO